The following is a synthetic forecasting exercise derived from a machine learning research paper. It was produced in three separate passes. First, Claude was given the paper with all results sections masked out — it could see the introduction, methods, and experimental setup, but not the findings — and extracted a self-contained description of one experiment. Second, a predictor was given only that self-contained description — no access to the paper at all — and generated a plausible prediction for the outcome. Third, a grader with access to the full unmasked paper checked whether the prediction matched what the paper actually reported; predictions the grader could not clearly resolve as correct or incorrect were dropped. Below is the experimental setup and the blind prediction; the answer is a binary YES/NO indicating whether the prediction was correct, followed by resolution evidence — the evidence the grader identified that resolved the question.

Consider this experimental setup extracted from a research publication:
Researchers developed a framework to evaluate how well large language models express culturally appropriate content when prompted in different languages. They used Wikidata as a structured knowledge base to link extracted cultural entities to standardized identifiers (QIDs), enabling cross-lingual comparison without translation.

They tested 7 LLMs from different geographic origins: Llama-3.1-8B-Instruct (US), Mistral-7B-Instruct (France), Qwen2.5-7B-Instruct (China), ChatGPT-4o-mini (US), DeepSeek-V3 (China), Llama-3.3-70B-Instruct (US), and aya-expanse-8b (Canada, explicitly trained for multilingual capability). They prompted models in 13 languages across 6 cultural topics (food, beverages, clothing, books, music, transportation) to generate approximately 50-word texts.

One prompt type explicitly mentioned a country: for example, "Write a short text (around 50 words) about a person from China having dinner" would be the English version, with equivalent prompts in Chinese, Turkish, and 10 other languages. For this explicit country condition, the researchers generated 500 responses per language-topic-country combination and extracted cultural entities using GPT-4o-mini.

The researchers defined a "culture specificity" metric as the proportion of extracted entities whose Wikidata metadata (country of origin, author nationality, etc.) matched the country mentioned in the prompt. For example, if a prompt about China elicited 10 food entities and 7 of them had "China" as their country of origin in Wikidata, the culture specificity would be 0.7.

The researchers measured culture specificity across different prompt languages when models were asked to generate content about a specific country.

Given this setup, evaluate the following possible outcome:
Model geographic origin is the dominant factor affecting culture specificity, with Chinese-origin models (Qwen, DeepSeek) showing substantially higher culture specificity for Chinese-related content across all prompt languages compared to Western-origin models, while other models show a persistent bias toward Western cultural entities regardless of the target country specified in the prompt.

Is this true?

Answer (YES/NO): NO